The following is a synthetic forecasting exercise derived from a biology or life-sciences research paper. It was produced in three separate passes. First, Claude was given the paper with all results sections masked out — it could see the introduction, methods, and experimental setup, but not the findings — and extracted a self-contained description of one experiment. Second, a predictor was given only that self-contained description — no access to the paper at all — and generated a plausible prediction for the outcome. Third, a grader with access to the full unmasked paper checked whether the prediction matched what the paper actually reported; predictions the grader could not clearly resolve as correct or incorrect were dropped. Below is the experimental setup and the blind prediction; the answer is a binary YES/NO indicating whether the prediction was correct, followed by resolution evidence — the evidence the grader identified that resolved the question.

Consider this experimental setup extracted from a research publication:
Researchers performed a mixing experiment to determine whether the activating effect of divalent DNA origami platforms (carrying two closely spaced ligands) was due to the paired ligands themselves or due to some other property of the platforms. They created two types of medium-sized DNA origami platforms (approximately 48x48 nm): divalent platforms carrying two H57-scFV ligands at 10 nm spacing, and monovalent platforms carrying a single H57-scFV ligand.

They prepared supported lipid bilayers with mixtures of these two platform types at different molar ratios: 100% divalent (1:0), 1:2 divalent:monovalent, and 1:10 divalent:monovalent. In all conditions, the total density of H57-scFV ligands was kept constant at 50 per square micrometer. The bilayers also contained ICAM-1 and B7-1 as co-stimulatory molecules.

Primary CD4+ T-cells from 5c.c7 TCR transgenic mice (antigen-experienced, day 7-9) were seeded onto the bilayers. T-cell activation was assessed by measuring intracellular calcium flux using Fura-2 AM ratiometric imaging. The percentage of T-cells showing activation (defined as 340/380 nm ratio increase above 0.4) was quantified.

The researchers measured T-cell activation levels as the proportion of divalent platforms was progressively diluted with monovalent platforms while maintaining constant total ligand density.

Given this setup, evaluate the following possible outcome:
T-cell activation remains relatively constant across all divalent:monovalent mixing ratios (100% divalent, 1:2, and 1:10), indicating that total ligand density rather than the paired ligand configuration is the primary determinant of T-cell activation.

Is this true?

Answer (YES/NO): NO